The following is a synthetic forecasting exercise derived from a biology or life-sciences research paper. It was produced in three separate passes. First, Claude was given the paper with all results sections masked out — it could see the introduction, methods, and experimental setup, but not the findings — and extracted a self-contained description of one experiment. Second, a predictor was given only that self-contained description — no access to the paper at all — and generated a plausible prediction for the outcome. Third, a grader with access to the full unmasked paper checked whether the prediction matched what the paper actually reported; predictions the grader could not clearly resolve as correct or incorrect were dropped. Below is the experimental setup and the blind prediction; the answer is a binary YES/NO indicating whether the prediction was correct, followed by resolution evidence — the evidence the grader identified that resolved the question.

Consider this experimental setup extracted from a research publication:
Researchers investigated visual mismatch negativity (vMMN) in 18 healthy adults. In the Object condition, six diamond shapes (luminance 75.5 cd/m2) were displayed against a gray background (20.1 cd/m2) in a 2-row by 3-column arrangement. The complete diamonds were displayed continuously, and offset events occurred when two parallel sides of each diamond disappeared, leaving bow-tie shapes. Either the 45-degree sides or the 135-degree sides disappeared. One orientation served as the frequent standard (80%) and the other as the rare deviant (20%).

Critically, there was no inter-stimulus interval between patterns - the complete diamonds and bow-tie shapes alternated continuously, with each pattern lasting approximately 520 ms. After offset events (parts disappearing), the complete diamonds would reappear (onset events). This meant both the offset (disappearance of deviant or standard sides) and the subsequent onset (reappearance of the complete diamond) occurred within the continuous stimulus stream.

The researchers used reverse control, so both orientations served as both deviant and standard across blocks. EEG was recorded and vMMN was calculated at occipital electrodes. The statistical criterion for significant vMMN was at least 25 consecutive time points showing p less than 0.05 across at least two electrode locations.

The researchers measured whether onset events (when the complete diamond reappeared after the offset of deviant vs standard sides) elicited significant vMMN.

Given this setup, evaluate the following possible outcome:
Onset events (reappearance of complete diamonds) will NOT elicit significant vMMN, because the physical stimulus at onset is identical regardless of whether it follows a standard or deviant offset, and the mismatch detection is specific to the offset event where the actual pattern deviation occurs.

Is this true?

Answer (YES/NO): YES